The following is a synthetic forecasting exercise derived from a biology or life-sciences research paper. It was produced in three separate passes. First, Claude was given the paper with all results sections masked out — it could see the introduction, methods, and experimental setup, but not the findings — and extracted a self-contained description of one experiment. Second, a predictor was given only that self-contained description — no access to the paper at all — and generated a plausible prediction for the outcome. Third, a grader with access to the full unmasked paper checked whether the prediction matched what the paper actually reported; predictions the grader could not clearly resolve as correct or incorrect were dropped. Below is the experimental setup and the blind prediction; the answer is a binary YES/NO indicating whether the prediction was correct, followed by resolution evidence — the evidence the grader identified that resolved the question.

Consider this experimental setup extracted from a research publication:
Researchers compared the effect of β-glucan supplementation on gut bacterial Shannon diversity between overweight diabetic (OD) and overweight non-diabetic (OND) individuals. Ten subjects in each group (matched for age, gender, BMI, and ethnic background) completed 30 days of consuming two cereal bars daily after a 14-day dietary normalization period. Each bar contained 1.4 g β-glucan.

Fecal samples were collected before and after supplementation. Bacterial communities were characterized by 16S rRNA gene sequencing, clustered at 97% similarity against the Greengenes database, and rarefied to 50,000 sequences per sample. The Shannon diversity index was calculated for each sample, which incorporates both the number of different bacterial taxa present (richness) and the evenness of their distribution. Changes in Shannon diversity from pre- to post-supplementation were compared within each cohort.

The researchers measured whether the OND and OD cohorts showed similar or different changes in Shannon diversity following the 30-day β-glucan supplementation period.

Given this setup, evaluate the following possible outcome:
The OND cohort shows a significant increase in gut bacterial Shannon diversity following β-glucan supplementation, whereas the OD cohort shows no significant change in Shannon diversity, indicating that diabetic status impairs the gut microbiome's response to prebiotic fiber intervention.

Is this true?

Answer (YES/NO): NO